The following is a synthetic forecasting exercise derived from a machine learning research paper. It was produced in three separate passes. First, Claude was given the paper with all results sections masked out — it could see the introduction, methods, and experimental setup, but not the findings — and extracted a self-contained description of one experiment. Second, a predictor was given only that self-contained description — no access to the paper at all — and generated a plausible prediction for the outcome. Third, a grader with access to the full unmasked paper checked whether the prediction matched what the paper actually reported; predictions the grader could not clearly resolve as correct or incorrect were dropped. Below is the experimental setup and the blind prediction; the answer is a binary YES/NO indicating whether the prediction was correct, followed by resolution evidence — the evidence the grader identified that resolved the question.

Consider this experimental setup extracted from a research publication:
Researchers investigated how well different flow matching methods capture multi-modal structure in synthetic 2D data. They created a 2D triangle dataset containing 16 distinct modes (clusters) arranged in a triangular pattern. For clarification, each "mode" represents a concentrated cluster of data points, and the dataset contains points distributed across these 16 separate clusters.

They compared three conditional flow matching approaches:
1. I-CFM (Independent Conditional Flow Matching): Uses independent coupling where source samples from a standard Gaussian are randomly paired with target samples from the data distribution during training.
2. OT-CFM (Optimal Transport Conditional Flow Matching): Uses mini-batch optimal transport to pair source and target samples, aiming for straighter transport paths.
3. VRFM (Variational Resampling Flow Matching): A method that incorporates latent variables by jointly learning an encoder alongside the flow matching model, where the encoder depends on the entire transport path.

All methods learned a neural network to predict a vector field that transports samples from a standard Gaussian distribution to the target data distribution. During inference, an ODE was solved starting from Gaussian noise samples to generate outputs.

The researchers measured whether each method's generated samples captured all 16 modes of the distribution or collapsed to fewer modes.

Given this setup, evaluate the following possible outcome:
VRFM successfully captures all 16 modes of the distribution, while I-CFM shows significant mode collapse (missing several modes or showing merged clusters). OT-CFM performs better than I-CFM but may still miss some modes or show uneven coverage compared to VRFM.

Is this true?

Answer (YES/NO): NO